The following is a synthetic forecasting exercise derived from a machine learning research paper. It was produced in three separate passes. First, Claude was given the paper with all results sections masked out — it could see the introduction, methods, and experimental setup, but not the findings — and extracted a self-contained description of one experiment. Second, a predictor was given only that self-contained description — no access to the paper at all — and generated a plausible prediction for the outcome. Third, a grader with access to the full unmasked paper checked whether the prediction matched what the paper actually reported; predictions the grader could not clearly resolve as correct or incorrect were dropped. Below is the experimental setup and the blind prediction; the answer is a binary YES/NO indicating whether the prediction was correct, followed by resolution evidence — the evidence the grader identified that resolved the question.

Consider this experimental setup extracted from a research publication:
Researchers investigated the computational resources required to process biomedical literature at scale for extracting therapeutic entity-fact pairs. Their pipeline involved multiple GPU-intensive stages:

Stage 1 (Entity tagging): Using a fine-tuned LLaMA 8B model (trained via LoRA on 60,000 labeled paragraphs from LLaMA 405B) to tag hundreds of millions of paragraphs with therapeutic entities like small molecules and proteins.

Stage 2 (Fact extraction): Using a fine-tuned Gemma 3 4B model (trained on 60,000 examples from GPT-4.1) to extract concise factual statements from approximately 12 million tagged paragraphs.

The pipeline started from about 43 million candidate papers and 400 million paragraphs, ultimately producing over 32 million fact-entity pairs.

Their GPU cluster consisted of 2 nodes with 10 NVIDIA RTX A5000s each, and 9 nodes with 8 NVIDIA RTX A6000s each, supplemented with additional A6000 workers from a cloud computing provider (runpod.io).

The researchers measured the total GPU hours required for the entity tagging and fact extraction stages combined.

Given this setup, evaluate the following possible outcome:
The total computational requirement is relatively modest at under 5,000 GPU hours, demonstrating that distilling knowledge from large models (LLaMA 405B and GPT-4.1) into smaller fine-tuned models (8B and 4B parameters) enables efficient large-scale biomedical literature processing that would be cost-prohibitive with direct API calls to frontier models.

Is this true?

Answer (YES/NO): NO